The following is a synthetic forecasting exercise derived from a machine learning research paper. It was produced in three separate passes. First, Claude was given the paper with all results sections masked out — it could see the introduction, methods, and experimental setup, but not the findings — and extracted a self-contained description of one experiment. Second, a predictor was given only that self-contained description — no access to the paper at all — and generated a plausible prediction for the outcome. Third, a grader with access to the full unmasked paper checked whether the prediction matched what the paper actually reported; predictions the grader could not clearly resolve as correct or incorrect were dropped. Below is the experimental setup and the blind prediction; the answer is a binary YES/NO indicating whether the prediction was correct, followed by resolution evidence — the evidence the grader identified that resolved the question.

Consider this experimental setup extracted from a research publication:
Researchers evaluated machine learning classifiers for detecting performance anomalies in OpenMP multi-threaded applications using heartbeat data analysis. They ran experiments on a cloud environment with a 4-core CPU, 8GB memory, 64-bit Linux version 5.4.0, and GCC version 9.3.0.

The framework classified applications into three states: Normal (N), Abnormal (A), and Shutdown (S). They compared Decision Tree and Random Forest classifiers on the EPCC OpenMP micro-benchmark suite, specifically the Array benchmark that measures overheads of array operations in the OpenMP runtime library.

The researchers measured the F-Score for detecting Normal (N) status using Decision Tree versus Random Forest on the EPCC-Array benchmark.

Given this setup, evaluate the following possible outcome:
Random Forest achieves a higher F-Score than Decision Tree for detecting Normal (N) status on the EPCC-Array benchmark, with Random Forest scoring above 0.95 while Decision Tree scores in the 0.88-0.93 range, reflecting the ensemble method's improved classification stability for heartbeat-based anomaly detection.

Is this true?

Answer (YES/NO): NO